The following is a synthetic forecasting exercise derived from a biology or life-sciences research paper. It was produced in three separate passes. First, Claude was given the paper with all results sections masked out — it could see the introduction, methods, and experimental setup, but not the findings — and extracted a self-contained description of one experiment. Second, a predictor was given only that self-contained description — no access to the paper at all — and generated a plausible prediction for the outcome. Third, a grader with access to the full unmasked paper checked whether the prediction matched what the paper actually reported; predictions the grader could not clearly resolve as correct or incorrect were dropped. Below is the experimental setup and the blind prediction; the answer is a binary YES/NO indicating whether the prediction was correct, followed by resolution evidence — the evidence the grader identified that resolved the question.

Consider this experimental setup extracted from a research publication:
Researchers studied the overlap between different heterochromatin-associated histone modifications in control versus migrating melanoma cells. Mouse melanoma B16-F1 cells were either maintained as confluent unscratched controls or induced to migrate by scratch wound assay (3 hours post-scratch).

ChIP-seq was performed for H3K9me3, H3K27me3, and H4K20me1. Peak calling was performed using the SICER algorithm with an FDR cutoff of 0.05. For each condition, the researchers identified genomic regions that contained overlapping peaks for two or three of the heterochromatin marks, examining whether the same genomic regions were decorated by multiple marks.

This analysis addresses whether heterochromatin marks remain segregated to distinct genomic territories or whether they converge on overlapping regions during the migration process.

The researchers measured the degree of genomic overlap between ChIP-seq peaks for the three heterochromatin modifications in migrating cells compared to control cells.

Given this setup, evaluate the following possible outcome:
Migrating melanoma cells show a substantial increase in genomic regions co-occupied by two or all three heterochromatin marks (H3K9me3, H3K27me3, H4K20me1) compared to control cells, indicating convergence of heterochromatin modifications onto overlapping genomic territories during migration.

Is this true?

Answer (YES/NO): YES